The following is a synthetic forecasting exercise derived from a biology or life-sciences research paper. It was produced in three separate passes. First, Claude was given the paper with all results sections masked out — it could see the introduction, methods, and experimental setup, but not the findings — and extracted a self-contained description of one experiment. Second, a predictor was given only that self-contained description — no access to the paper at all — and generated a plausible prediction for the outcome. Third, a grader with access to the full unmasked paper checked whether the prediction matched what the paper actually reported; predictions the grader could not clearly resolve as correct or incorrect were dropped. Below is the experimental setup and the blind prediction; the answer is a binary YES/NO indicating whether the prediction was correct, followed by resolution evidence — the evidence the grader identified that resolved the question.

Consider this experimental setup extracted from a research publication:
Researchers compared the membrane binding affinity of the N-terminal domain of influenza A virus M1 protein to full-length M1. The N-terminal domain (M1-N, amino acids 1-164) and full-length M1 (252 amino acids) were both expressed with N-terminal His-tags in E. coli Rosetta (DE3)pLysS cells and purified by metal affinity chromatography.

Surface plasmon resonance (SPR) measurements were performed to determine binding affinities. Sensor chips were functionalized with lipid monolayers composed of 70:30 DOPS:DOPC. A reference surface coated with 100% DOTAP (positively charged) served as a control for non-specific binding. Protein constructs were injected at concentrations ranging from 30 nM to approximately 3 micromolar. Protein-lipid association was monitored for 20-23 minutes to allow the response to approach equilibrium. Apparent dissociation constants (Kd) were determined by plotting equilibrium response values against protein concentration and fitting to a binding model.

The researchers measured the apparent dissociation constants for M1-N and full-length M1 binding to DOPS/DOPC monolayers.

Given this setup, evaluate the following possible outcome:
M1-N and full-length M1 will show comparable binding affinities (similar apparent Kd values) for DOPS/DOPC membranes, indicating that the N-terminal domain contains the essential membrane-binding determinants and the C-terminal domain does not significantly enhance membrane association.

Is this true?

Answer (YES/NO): YES